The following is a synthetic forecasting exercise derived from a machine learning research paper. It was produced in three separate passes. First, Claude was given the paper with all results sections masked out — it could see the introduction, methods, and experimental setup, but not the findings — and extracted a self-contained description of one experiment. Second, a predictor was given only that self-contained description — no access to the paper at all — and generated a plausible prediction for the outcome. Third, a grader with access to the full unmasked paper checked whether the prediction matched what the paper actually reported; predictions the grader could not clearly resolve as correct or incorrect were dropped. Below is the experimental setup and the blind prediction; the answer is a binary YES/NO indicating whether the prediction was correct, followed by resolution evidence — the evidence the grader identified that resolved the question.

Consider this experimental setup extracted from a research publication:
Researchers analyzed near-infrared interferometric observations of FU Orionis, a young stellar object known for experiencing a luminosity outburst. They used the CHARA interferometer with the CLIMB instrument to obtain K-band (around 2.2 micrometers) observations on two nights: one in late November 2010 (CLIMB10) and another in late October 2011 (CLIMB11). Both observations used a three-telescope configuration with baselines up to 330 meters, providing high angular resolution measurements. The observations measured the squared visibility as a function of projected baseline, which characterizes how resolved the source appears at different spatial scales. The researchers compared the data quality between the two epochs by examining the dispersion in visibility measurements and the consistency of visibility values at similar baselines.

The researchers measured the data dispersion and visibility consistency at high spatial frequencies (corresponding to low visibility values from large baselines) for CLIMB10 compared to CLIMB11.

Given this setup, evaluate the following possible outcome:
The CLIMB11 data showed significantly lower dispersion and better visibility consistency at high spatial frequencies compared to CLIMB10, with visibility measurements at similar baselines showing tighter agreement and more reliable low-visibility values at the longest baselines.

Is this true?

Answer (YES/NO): YES